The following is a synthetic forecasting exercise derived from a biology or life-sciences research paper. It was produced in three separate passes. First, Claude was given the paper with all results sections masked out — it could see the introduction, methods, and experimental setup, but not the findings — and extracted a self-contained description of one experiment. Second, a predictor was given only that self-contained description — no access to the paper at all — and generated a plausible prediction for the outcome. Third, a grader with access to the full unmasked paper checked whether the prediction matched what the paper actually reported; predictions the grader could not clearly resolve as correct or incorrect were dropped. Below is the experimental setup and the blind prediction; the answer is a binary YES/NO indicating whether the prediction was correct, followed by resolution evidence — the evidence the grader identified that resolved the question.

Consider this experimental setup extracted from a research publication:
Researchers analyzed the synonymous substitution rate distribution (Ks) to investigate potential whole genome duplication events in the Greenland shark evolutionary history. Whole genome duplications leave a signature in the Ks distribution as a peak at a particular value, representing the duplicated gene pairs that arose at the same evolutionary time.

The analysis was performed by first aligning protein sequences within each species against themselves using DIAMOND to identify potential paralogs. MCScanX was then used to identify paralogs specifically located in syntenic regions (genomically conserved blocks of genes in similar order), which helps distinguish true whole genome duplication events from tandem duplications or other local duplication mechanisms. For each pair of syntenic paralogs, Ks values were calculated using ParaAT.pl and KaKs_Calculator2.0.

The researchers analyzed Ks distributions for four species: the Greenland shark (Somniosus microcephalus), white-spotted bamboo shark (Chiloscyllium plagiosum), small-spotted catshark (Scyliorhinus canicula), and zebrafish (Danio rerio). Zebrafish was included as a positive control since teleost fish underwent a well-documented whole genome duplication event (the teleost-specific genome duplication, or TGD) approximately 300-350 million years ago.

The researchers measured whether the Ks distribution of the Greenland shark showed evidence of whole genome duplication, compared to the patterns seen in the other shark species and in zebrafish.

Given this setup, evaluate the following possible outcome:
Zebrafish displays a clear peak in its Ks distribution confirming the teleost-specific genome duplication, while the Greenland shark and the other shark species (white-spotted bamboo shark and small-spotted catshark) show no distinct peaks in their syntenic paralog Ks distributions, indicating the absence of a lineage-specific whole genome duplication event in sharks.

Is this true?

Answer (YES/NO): NO